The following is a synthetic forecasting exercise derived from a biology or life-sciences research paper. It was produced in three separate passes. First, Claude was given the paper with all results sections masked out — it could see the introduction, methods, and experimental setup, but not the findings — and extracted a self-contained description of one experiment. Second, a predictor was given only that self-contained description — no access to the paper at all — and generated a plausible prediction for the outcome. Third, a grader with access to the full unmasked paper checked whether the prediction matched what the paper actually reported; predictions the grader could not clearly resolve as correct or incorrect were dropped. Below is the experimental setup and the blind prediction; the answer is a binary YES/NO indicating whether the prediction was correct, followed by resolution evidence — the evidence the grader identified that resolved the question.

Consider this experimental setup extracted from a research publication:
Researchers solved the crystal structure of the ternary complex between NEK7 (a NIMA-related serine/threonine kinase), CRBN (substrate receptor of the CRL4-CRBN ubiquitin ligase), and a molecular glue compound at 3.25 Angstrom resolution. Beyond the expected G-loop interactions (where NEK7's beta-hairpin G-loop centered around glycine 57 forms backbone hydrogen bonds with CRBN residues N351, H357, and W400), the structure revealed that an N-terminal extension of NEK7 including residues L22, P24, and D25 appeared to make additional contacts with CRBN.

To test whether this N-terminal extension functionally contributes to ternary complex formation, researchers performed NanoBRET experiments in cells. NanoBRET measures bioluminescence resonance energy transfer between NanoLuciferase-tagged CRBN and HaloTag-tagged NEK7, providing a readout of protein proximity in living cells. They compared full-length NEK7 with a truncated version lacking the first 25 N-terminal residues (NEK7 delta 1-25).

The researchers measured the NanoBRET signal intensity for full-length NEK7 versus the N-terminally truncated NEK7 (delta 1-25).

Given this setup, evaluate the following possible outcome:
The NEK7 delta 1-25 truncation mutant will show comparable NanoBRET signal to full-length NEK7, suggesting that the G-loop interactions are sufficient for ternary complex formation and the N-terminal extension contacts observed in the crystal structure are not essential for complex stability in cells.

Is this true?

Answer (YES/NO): NO